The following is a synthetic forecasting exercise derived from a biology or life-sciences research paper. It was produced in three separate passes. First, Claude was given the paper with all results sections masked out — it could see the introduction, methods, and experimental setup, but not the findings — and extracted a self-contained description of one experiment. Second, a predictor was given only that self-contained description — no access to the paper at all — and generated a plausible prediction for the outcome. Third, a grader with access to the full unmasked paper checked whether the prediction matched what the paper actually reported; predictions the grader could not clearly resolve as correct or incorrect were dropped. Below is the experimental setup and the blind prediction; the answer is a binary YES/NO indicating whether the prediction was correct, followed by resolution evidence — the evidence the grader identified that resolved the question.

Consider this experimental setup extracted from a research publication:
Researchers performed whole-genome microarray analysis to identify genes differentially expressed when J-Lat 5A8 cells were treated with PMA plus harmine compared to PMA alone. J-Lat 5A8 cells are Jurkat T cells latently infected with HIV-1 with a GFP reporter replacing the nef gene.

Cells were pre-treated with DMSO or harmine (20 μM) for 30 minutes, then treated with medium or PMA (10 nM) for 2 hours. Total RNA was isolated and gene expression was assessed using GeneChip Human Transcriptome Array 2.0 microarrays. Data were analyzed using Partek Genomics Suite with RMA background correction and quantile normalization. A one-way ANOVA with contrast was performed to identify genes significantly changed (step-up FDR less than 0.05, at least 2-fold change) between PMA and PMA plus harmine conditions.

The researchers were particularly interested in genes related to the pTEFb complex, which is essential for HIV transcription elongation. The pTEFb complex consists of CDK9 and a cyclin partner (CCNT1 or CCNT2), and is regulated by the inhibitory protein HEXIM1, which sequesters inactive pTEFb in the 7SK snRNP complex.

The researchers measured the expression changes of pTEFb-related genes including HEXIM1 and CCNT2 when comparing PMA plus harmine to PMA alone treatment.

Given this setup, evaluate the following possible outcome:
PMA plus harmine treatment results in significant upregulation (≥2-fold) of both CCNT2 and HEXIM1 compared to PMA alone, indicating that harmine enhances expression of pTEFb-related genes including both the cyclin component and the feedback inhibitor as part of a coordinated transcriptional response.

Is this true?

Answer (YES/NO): NO